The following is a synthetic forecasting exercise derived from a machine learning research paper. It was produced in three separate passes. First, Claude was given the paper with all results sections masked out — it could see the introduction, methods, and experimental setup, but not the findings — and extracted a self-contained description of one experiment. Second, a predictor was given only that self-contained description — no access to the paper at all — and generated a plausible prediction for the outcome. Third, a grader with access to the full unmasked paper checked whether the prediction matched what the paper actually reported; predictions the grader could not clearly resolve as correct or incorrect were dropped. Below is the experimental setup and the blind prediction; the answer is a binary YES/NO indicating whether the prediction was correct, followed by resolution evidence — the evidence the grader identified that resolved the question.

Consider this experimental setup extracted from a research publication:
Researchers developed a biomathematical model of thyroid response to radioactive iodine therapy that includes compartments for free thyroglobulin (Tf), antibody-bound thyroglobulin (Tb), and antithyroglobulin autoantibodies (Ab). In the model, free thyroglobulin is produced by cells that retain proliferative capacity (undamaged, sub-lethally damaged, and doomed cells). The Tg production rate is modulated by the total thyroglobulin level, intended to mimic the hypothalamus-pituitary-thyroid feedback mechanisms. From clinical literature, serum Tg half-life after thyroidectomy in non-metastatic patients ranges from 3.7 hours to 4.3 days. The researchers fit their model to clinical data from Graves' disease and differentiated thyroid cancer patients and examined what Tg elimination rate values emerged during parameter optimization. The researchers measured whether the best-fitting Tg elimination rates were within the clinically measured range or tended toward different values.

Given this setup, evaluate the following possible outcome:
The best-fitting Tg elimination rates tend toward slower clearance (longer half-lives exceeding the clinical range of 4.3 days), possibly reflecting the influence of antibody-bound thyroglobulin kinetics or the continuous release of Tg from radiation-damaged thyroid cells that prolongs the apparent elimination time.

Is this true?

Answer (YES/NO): YES